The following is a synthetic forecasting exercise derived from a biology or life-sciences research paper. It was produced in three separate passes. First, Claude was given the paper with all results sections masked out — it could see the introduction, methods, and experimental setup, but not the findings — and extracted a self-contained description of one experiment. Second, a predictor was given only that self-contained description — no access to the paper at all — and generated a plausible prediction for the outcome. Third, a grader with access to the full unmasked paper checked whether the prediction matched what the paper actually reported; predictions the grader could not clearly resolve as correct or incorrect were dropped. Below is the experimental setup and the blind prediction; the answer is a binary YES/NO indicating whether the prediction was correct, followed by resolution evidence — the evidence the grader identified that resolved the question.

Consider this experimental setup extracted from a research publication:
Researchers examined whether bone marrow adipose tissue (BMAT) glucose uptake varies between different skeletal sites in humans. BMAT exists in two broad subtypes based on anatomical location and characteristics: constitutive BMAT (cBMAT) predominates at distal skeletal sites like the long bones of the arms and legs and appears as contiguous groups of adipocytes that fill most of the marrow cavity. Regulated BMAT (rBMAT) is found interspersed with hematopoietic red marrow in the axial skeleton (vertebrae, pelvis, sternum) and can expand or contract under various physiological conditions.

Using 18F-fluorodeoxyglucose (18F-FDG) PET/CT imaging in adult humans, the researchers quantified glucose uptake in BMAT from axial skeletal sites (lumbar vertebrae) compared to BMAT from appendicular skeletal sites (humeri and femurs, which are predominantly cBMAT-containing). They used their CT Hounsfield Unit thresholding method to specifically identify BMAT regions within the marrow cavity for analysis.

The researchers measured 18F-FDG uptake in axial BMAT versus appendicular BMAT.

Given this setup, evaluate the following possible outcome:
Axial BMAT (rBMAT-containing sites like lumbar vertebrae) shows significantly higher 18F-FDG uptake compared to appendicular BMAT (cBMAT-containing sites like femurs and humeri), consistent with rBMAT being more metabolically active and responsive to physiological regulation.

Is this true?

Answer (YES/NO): NO